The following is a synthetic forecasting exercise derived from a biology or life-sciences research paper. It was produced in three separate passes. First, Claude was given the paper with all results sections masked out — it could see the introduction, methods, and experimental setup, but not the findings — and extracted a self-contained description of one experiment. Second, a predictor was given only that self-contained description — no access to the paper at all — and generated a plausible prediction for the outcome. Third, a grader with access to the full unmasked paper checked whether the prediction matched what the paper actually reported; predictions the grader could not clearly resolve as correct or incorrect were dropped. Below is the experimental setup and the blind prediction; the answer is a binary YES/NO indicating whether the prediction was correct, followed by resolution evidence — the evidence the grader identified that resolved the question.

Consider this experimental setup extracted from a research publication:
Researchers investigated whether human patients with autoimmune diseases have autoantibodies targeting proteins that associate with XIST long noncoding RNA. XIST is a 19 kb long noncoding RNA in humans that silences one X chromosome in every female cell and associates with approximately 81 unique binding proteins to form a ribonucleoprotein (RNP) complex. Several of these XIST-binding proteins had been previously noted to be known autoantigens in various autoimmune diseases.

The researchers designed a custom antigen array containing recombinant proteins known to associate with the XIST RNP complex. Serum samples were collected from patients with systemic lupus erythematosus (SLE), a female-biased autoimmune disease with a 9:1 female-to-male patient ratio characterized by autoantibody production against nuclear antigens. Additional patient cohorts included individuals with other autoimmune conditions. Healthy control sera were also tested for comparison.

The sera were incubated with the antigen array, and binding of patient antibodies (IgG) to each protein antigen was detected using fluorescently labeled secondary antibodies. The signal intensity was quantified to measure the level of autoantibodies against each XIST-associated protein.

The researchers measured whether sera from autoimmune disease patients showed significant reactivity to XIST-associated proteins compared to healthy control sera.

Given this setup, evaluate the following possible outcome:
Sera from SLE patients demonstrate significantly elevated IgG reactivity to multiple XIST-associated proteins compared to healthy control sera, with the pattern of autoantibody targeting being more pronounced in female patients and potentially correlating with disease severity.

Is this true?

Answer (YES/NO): NO